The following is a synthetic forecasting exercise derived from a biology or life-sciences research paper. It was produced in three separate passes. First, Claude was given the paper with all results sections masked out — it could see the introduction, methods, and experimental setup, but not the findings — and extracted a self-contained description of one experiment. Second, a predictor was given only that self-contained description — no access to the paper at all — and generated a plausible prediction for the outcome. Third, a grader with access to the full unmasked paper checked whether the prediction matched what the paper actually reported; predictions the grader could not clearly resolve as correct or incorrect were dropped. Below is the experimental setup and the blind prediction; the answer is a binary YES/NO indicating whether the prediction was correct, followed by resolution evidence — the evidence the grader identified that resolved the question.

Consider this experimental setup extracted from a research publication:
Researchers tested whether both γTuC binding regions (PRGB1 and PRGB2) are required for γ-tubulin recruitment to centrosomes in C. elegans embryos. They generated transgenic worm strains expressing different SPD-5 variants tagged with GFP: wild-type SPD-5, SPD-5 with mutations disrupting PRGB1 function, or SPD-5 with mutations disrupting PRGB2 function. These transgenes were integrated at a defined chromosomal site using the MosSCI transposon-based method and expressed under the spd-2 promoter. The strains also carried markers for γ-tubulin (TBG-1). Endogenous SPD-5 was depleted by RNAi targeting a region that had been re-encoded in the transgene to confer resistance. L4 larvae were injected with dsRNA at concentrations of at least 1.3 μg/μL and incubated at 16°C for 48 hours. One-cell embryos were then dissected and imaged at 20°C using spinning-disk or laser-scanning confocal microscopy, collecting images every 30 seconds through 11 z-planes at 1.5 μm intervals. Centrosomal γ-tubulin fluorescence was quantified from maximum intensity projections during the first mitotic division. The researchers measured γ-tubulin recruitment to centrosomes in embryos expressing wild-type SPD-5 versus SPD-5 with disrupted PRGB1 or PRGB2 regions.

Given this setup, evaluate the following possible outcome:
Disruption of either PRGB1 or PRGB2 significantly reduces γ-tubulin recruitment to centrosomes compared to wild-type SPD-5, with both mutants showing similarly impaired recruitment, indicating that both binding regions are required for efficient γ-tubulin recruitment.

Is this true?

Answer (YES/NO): NO